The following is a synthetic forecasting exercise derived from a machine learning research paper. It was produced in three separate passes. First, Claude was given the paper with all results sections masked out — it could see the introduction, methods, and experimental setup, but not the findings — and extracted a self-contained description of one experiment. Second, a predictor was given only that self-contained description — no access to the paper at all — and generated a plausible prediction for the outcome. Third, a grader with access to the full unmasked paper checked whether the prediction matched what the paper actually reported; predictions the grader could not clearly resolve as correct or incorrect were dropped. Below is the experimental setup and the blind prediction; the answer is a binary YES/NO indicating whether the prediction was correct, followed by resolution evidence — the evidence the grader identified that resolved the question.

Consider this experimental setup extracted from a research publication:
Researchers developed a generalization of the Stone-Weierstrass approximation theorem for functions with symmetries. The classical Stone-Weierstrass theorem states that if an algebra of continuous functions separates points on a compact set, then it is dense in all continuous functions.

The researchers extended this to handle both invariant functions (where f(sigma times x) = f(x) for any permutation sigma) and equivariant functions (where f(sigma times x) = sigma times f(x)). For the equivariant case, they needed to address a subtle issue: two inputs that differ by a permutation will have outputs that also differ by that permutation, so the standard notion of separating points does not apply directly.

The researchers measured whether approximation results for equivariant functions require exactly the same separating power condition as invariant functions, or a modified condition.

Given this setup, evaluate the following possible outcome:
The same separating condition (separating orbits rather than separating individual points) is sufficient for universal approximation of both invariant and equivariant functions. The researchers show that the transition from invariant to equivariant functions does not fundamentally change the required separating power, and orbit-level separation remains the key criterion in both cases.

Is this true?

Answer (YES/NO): NO